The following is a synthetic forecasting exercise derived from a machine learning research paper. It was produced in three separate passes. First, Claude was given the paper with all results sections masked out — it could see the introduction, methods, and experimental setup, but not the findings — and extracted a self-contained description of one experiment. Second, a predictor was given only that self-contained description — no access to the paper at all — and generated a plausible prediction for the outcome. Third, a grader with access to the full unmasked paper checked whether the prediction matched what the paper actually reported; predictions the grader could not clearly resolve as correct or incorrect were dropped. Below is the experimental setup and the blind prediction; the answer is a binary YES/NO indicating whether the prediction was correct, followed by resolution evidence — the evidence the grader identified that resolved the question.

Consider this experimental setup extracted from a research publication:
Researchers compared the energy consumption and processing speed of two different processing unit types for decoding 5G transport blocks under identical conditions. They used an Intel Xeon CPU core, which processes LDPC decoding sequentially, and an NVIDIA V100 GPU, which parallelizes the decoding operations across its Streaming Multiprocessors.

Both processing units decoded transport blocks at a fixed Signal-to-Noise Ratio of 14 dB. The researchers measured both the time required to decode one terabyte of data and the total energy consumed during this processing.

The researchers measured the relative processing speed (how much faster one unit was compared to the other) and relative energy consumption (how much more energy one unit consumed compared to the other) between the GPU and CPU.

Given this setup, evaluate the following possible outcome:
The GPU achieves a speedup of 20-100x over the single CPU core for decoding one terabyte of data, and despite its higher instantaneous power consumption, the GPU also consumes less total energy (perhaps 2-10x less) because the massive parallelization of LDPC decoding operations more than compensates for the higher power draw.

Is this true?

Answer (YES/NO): NO